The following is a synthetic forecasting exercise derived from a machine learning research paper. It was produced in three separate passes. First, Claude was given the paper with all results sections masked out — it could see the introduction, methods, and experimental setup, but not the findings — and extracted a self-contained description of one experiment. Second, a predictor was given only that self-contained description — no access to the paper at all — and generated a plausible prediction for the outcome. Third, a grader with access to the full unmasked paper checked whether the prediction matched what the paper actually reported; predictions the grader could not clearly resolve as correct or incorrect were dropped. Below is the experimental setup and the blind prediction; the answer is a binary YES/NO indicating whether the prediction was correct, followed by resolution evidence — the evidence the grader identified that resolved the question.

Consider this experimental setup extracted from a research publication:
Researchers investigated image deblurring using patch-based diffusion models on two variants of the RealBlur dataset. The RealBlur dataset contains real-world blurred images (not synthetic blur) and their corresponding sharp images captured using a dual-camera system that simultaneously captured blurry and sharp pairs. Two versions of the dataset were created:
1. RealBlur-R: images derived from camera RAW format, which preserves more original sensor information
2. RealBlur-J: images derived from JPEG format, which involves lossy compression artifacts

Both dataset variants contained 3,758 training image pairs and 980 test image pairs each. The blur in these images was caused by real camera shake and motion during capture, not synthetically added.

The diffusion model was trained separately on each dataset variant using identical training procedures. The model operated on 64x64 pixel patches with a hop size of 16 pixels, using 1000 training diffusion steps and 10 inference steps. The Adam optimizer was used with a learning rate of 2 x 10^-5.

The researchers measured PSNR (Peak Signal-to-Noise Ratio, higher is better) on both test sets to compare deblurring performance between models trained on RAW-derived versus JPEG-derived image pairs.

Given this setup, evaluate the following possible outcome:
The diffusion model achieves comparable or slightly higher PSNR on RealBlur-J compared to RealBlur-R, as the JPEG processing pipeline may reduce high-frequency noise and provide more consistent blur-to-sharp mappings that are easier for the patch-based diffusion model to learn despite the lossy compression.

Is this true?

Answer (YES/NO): NO